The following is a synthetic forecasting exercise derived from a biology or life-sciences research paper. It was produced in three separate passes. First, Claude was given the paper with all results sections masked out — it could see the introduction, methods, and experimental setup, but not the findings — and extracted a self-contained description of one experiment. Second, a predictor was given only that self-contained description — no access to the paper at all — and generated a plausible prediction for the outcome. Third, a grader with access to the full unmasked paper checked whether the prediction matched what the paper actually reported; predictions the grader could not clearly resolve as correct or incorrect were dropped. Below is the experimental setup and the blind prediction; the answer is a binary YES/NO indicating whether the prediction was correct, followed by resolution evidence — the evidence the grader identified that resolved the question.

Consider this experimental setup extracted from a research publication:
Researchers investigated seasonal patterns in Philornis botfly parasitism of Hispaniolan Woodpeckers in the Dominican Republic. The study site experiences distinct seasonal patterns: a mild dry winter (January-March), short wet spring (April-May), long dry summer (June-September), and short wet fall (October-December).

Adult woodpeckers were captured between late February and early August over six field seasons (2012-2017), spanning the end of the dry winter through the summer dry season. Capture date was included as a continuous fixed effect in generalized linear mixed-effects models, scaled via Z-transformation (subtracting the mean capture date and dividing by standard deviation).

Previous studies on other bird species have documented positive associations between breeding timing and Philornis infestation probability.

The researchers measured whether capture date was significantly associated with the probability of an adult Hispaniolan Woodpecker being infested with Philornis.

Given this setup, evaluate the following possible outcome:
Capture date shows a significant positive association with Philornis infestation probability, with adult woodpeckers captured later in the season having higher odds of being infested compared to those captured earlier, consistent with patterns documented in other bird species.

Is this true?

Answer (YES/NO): NO